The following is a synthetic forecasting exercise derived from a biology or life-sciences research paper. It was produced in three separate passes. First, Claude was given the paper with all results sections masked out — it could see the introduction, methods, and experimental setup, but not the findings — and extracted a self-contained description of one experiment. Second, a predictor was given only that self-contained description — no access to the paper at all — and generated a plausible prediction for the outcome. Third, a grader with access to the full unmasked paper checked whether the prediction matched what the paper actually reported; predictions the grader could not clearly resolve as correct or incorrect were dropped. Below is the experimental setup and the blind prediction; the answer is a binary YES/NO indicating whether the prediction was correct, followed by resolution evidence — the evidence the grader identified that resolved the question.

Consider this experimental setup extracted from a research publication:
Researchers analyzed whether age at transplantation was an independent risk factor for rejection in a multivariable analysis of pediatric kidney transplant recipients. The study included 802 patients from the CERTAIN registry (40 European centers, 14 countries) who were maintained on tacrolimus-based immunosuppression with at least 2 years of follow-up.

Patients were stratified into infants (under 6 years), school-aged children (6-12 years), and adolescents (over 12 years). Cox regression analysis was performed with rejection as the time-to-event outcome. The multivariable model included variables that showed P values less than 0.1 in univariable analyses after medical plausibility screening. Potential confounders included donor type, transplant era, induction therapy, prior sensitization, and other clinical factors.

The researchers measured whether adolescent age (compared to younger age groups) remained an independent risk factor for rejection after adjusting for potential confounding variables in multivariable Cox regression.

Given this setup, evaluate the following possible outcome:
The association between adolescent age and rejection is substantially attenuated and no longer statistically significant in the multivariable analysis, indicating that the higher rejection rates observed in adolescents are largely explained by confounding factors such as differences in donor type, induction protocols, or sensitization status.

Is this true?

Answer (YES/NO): NO